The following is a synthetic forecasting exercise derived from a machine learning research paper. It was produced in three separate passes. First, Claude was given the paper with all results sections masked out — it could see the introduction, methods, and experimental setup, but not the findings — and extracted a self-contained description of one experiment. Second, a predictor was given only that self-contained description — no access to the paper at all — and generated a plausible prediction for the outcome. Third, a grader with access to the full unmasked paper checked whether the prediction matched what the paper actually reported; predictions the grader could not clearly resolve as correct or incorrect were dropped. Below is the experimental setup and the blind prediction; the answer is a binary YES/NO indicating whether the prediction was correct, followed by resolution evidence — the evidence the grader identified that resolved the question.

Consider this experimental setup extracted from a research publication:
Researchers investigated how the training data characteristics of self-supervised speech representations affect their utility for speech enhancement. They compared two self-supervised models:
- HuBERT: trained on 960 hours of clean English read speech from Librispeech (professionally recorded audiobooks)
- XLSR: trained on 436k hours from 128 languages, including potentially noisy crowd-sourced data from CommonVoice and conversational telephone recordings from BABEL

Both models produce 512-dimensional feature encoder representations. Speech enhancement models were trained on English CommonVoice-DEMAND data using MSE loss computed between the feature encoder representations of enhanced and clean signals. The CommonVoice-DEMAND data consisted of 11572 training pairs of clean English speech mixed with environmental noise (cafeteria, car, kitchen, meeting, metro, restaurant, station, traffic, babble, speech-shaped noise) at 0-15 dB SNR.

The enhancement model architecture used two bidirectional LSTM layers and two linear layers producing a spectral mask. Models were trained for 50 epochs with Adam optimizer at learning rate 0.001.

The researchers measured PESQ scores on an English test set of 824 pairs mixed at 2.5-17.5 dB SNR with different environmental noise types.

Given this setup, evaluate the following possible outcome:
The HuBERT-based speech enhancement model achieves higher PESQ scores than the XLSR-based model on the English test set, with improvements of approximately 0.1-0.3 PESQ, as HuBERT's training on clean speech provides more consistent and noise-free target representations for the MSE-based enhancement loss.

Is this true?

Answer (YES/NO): YES